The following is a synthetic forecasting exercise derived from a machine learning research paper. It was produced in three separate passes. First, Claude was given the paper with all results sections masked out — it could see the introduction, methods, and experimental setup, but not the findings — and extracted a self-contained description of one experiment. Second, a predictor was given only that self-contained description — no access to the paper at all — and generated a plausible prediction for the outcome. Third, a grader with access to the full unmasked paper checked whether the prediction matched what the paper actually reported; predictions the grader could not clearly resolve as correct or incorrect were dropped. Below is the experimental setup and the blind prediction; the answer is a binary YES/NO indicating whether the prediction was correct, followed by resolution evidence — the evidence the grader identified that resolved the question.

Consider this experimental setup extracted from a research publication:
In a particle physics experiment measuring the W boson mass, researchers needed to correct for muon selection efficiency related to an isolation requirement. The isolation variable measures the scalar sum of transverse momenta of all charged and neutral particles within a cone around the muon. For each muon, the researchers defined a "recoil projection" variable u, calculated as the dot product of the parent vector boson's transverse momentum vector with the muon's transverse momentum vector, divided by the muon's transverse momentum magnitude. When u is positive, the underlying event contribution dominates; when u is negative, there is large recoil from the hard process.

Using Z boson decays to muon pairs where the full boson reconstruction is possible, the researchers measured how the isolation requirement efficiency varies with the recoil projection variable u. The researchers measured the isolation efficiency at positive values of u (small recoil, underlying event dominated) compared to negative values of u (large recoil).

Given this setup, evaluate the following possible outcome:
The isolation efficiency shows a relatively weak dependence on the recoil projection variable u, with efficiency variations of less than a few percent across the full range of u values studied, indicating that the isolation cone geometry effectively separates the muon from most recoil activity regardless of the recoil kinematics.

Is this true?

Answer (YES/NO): NO